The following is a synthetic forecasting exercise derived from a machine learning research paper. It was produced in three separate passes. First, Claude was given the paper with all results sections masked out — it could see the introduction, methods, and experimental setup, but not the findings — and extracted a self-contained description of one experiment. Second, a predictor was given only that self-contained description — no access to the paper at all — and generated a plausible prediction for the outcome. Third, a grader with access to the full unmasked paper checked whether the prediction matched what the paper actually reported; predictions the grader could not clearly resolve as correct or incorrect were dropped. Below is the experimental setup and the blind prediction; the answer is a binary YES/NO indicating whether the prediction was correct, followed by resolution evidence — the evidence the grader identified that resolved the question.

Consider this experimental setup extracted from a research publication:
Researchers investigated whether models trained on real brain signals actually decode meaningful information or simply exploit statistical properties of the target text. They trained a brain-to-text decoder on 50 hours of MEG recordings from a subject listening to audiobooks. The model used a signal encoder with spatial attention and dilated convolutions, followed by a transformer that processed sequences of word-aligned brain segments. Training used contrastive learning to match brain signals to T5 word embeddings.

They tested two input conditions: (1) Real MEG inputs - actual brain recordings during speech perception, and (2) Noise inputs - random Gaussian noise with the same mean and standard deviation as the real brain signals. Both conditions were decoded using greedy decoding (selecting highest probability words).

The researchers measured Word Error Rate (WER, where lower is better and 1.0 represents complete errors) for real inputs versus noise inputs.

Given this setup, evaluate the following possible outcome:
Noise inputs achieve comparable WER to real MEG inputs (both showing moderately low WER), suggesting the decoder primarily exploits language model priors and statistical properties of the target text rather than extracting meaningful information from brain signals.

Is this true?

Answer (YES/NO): NO